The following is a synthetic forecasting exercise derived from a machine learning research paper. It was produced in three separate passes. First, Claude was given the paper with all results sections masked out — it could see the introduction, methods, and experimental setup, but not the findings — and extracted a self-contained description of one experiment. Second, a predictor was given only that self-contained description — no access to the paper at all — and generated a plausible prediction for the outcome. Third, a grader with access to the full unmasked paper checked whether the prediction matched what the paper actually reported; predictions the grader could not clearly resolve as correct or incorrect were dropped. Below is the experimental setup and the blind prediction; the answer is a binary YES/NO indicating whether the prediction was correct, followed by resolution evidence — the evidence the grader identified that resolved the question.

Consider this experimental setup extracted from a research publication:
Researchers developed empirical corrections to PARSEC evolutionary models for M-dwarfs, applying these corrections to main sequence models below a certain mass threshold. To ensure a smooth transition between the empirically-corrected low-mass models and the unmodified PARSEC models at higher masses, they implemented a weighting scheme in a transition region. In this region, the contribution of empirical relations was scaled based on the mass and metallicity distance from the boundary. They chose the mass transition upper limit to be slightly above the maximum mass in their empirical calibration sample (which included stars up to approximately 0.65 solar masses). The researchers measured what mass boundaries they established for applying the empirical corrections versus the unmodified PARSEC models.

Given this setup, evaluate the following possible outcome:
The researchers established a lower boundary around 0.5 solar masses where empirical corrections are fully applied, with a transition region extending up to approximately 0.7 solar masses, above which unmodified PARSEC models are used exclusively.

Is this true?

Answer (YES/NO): NO